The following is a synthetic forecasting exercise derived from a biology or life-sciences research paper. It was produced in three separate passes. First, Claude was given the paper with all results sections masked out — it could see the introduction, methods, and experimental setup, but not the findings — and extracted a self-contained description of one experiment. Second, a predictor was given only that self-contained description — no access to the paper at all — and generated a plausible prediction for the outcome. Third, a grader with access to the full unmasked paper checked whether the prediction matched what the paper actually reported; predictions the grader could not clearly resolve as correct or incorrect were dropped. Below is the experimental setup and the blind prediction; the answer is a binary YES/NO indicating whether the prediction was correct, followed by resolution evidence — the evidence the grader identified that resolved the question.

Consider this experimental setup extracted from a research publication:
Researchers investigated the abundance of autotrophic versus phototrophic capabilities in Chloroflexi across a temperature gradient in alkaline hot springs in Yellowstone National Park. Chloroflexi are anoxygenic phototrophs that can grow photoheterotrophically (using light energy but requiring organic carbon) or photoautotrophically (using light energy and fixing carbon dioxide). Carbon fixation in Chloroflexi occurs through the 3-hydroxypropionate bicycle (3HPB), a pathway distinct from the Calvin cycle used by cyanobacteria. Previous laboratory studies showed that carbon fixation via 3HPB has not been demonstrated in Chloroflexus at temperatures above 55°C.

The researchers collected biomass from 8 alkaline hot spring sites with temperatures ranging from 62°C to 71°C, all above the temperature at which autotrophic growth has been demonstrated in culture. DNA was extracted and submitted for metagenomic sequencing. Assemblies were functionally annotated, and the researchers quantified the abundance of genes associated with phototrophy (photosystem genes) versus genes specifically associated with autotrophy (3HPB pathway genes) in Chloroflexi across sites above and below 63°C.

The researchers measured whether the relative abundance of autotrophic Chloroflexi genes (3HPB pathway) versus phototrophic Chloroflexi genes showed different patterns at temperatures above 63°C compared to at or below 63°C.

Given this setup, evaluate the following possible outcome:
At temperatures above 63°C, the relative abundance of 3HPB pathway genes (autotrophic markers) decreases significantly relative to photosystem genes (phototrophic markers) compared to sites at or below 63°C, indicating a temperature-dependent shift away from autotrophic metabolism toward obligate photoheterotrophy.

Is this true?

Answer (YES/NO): NO